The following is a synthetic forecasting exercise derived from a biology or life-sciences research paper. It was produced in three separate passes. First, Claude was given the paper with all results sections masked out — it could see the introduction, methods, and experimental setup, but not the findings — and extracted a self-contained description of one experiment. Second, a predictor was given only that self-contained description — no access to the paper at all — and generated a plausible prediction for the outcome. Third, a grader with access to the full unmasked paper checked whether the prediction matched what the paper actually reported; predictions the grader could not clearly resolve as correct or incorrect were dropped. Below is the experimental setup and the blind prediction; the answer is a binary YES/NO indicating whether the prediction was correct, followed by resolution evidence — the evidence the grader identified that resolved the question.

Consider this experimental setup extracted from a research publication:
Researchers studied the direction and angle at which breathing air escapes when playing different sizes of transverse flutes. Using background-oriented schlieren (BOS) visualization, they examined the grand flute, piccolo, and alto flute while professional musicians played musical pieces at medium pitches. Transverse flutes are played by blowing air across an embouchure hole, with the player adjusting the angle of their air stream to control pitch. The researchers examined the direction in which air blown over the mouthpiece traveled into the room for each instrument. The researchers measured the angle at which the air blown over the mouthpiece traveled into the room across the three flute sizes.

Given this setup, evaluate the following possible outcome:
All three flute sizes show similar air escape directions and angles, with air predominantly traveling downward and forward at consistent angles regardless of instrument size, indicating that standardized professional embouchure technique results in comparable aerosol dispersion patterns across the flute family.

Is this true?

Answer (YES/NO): NO